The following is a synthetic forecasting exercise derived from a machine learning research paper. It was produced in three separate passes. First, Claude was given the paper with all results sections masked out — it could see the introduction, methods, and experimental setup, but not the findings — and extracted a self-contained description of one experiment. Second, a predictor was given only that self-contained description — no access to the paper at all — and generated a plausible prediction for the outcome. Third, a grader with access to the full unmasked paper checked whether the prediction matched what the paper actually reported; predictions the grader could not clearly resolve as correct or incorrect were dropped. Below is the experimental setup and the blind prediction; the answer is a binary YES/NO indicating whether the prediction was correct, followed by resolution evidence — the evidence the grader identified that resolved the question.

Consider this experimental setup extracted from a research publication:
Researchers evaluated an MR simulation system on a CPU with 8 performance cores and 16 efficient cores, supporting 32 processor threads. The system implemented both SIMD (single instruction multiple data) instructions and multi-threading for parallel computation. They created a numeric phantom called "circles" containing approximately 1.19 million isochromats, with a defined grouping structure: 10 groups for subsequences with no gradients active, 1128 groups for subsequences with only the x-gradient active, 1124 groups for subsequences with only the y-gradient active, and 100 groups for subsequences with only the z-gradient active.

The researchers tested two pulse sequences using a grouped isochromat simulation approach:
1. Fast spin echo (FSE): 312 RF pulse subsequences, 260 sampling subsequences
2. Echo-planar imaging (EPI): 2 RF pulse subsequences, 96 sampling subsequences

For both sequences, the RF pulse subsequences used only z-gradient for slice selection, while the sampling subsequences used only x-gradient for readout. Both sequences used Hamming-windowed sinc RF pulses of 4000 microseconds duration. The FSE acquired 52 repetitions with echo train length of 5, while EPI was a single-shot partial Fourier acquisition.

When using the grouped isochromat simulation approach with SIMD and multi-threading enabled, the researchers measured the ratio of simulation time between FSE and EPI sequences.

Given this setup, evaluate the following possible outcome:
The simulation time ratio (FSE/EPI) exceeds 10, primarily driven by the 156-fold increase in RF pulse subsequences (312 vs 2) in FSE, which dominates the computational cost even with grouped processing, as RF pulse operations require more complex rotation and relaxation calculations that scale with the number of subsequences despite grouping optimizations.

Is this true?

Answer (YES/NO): NO